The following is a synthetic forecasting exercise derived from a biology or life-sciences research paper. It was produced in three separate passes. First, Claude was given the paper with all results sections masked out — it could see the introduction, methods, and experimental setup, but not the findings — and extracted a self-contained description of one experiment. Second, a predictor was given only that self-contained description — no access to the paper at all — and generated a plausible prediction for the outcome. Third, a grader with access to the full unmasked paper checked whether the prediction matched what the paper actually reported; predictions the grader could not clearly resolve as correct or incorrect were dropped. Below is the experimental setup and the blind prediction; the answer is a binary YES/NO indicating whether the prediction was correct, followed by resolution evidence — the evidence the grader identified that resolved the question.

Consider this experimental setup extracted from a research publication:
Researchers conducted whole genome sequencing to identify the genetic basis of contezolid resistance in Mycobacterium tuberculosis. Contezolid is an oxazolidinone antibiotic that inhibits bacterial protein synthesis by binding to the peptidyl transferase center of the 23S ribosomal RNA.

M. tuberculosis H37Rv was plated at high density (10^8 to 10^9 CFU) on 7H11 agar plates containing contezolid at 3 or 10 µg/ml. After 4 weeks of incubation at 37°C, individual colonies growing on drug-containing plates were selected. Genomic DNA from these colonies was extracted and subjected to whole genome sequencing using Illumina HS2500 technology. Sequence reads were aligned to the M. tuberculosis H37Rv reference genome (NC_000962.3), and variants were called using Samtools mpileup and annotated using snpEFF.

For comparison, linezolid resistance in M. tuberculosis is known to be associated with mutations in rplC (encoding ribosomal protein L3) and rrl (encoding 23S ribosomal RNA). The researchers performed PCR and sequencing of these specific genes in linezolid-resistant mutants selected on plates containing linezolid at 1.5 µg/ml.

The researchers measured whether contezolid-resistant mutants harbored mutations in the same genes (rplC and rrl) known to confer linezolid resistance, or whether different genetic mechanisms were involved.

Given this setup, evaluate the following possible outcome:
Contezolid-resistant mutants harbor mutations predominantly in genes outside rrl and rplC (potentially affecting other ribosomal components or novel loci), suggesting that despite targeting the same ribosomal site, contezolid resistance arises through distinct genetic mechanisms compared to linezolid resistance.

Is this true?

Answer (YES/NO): YES